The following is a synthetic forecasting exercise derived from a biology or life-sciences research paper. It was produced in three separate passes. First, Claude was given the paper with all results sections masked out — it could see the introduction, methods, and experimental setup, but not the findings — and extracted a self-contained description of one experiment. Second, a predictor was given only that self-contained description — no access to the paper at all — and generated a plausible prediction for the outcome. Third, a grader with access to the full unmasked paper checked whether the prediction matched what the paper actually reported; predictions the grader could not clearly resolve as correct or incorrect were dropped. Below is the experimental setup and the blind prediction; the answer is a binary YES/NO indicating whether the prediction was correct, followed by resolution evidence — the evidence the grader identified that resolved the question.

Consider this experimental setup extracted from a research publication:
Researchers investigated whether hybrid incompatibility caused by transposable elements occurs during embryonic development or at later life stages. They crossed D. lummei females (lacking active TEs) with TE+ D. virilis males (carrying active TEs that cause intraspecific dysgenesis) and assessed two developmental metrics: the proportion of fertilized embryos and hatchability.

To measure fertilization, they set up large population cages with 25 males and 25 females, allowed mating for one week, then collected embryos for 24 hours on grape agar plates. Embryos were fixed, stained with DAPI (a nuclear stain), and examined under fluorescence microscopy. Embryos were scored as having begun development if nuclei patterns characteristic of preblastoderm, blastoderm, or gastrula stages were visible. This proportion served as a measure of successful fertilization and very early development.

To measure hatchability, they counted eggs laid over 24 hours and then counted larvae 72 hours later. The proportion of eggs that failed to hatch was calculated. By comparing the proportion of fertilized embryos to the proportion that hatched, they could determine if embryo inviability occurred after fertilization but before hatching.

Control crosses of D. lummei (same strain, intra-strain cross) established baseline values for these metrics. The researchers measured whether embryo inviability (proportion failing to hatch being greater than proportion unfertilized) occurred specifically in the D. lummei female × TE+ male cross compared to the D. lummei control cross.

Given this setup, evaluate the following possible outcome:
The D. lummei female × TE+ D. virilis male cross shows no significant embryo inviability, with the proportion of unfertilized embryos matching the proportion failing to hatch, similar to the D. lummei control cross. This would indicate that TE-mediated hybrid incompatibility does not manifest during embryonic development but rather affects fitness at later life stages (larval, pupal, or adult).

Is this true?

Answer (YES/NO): NO